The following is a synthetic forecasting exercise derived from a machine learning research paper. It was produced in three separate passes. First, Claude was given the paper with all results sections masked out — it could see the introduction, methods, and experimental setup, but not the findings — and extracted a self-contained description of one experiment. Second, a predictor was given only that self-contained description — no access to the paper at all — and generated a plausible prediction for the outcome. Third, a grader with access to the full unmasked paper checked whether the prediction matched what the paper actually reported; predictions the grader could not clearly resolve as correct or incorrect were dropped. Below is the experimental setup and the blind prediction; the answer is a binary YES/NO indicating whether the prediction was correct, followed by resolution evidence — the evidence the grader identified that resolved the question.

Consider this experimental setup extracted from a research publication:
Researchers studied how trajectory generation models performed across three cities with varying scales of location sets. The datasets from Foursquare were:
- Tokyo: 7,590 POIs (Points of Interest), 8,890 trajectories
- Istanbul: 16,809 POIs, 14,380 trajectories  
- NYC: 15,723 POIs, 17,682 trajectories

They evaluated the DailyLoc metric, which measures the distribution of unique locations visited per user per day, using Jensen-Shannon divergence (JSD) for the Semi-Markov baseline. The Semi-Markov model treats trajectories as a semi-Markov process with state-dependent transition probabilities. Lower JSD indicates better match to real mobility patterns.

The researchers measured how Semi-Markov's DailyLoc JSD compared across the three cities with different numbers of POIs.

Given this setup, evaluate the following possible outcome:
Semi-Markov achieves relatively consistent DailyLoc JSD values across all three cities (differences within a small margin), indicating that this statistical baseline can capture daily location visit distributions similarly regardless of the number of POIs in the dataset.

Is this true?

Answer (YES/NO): YES